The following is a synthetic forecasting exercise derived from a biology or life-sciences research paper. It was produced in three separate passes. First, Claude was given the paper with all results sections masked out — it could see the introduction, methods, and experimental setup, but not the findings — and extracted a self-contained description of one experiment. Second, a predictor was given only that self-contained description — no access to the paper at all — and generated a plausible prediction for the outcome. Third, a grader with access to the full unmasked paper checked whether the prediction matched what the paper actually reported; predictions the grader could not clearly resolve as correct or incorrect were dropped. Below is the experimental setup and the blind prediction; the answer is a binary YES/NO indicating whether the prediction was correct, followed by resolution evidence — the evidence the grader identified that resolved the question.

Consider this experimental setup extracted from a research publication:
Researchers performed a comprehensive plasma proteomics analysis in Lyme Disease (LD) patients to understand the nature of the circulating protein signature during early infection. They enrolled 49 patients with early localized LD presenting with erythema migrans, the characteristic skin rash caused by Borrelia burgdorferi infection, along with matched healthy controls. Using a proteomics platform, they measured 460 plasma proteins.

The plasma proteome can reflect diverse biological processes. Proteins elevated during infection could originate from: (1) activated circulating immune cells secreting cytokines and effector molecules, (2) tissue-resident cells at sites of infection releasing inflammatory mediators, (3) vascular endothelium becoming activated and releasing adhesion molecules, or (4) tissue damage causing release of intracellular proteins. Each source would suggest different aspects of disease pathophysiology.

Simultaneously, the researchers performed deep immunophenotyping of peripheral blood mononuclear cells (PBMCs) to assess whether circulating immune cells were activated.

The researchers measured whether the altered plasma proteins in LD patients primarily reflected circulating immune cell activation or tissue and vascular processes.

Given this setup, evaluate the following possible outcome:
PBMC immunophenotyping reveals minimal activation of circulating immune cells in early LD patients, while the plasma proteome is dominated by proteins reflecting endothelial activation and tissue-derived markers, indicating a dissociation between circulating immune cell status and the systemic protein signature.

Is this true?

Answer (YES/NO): YES